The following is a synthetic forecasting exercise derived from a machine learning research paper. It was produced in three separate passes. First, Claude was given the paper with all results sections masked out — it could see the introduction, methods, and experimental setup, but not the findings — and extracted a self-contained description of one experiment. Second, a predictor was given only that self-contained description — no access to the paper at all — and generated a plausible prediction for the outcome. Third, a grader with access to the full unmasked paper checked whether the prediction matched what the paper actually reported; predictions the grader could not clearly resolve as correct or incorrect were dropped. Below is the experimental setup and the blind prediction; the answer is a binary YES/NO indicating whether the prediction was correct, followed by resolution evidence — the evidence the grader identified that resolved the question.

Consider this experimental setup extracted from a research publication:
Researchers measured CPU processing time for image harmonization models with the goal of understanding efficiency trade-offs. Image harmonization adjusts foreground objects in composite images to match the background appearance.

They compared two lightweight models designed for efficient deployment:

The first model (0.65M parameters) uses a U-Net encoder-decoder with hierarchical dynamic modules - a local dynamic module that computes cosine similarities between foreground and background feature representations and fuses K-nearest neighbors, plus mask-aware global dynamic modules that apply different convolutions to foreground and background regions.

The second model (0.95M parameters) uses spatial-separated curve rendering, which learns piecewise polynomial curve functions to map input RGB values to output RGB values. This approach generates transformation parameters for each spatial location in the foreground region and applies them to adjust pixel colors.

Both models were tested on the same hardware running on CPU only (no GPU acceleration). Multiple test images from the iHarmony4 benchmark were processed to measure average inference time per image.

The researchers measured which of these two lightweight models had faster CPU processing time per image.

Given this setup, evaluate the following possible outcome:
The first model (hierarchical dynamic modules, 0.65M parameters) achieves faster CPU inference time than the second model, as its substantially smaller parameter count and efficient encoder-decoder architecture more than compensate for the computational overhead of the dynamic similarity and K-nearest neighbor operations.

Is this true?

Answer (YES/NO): NO